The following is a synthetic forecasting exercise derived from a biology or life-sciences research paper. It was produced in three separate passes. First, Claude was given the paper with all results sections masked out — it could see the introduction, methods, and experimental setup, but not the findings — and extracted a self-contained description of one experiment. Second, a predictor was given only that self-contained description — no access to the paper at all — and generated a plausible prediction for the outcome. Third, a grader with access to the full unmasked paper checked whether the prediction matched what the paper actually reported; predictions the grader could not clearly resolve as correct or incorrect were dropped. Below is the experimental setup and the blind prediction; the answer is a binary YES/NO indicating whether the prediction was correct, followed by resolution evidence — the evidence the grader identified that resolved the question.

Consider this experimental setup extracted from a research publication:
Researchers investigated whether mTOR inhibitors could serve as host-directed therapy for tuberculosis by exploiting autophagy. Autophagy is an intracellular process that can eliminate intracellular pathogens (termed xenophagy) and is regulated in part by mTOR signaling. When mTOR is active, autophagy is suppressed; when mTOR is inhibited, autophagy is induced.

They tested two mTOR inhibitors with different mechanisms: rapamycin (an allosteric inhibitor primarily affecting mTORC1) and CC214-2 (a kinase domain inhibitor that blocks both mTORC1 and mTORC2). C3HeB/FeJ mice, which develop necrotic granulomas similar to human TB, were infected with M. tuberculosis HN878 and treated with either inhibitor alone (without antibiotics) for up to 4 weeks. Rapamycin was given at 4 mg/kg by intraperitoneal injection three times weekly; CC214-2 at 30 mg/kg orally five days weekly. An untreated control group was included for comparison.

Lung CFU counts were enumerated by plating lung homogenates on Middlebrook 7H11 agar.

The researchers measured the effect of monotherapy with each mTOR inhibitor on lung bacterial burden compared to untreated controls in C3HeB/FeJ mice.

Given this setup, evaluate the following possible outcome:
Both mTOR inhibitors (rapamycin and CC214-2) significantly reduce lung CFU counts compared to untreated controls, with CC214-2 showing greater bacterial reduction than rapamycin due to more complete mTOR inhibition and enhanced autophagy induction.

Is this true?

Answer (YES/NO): NO